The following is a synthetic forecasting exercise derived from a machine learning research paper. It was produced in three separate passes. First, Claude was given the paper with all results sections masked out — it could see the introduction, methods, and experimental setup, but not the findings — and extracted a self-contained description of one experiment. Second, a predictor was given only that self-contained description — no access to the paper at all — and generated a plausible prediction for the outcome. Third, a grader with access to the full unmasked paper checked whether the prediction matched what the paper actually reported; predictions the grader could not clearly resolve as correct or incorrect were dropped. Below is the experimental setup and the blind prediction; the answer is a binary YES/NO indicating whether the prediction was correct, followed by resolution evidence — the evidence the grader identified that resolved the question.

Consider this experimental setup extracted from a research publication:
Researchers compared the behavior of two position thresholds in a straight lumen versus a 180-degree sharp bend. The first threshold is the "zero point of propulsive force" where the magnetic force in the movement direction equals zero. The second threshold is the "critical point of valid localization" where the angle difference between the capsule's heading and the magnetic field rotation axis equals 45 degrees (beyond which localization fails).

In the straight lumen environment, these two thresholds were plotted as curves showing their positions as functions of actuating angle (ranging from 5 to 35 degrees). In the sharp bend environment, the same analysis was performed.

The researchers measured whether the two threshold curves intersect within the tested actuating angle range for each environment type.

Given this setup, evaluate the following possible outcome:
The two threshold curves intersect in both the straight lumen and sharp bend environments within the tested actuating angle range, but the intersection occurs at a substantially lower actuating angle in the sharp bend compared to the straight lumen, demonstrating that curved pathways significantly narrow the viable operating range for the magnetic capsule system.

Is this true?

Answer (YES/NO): NO